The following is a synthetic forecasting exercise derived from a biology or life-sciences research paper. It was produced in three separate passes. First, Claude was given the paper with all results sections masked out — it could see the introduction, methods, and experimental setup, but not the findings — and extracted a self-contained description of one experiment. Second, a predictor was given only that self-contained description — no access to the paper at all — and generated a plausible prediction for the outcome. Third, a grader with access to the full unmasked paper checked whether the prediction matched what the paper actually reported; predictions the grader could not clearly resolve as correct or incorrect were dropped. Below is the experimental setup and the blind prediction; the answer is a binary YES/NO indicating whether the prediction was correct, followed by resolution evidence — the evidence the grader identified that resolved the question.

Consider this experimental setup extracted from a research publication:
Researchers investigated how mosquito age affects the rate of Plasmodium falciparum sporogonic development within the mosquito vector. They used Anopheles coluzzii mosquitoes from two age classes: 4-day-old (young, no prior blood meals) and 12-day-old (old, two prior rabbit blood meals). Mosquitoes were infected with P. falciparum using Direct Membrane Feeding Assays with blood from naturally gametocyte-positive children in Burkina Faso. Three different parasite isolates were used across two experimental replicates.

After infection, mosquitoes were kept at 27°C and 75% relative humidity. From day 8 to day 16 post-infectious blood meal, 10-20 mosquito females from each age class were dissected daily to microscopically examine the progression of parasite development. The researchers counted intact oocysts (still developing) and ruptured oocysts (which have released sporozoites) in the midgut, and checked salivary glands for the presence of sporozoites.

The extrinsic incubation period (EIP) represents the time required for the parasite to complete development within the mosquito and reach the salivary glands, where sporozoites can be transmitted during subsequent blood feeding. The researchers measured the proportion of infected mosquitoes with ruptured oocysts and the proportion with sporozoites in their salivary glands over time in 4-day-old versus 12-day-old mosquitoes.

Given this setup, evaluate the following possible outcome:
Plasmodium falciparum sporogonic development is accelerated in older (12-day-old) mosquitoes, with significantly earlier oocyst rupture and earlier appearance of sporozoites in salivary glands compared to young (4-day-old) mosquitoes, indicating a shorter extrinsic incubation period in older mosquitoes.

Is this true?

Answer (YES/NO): NO